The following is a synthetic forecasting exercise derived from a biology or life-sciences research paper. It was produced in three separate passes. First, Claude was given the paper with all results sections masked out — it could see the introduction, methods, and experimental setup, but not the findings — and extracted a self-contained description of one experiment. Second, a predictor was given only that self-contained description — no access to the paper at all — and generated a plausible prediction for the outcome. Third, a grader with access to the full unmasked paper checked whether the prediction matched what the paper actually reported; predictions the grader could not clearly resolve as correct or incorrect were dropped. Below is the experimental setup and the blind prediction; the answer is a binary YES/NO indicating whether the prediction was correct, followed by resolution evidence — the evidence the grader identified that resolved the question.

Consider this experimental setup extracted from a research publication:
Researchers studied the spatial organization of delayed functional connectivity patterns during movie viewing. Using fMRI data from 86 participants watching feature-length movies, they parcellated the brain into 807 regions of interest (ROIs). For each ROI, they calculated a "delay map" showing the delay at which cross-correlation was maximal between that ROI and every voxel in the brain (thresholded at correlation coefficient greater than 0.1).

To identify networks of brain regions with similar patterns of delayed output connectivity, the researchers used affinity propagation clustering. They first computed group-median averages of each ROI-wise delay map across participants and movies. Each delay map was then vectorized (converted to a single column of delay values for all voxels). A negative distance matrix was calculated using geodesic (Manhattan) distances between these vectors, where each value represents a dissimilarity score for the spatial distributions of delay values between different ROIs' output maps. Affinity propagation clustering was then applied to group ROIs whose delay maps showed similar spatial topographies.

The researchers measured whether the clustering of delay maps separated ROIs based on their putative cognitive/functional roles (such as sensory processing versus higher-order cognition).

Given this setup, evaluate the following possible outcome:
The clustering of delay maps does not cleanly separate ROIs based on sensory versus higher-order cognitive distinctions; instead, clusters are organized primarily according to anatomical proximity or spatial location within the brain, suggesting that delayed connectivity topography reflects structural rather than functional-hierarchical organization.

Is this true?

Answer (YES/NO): NO